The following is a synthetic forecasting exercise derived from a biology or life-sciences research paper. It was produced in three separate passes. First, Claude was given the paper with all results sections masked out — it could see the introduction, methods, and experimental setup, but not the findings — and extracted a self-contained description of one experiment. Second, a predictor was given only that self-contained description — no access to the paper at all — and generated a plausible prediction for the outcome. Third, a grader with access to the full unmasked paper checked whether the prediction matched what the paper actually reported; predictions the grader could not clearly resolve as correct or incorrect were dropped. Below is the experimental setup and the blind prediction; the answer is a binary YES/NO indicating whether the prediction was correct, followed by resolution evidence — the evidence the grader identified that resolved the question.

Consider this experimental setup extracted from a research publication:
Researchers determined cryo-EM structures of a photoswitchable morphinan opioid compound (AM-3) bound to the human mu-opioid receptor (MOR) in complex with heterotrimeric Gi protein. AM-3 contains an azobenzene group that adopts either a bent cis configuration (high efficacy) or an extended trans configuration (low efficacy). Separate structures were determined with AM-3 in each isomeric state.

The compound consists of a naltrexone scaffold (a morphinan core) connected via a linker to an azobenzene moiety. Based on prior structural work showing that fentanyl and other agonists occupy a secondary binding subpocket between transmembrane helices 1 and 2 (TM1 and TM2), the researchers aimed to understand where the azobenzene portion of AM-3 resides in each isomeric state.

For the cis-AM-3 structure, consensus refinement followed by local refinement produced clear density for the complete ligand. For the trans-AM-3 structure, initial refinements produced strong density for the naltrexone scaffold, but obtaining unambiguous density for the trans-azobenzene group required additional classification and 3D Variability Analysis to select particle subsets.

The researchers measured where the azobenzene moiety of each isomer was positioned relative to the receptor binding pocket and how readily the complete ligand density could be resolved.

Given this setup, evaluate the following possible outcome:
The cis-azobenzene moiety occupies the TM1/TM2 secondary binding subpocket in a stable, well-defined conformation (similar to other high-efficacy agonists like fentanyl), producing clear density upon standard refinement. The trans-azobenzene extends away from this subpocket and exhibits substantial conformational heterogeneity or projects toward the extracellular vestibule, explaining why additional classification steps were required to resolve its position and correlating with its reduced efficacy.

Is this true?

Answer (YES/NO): NO